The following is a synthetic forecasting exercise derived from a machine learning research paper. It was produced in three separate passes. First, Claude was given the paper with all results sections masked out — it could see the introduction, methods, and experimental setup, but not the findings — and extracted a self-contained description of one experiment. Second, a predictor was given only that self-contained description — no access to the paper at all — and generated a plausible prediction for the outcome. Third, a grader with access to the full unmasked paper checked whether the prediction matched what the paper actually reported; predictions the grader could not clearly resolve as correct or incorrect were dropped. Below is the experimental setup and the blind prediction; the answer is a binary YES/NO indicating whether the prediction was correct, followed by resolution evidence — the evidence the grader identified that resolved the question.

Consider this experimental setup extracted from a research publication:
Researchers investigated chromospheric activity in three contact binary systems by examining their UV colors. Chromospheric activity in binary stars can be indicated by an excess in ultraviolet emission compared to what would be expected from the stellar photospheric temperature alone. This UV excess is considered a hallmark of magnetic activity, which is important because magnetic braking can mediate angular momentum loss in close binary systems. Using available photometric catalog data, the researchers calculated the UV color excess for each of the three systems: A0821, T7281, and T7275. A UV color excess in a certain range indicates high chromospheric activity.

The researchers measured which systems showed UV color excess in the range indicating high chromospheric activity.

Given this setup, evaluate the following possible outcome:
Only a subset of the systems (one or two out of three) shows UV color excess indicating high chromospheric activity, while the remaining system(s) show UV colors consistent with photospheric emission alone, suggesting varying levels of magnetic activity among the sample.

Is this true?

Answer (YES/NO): NO